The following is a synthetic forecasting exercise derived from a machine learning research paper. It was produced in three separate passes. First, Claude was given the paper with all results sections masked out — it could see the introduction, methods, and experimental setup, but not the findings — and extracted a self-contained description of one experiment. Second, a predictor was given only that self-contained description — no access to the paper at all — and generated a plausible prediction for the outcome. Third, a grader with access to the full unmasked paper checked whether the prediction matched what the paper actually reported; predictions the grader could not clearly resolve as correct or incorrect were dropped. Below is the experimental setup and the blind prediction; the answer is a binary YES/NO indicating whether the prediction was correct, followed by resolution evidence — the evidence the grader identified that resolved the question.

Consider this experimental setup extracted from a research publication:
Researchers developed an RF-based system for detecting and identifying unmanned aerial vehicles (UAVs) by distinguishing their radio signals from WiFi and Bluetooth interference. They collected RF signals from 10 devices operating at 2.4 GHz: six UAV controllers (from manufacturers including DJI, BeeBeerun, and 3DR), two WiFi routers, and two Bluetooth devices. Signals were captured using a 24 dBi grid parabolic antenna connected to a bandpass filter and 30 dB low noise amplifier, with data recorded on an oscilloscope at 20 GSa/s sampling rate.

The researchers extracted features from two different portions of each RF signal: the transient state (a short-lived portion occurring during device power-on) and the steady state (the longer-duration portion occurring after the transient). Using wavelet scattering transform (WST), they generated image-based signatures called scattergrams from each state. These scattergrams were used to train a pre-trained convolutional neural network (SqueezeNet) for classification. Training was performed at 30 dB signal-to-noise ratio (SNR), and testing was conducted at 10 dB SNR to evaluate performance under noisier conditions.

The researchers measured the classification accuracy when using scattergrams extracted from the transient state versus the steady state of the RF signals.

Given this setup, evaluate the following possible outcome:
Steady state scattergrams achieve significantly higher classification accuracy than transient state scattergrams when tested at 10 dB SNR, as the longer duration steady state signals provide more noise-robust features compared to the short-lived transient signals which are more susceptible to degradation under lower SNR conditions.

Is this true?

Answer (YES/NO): YES